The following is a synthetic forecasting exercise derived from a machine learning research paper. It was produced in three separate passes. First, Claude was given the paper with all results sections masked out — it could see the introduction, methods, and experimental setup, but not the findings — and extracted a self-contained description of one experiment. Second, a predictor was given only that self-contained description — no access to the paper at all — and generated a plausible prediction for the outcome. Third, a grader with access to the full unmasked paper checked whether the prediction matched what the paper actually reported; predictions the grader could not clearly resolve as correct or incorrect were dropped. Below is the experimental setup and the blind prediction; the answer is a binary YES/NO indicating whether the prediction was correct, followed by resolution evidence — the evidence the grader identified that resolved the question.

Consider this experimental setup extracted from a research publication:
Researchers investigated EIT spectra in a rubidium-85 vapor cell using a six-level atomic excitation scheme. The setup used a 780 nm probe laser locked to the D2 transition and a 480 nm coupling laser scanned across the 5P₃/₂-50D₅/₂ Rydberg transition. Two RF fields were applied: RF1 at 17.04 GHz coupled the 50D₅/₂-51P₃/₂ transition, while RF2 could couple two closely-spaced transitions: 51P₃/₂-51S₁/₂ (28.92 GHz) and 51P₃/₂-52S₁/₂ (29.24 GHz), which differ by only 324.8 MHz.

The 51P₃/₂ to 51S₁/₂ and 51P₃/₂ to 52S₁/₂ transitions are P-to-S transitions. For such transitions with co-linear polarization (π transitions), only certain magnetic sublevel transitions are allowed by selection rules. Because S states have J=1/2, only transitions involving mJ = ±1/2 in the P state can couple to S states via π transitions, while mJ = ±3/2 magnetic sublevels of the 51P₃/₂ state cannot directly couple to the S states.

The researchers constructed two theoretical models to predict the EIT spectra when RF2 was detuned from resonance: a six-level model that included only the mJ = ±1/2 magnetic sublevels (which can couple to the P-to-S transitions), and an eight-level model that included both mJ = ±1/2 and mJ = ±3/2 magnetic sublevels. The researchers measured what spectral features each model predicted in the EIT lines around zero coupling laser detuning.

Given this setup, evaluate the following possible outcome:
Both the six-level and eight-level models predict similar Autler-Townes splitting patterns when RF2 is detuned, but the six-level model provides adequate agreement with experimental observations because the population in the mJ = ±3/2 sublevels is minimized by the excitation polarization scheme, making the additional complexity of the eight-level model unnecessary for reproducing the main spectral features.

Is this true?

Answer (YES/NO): NO